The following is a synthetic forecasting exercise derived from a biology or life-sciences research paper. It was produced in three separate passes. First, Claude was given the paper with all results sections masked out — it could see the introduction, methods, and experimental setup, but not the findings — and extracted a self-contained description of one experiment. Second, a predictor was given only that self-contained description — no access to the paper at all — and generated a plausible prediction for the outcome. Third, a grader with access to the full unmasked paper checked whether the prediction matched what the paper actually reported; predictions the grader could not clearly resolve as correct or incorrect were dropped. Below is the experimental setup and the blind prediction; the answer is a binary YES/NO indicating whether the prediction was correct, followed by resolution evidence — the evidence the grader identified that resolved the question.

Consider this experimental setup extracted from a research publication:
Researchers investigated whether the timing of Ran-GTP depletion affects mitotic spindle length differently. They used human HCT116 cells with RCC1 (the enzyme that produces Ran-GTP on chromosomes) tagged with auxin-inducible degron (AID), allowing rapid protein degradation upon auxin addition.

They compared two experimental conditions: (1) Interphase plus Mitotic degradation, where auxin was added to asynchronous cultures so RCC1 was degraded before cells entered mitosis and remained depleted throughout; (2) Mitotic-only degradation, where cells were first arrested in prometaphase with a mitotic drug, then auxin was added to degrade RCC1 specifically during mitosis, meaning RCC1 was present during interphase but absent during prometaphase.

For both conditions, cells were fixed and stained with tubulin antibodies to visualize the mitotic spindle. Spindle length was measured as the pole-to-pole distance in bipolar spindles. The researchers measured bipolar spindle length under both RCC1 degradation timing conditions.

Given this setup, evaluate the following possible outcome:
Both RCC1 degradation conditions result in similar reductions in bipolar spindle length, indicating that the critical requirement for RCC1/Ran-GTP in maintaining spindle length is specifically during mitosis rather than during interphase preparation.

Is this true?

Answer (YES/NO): YES